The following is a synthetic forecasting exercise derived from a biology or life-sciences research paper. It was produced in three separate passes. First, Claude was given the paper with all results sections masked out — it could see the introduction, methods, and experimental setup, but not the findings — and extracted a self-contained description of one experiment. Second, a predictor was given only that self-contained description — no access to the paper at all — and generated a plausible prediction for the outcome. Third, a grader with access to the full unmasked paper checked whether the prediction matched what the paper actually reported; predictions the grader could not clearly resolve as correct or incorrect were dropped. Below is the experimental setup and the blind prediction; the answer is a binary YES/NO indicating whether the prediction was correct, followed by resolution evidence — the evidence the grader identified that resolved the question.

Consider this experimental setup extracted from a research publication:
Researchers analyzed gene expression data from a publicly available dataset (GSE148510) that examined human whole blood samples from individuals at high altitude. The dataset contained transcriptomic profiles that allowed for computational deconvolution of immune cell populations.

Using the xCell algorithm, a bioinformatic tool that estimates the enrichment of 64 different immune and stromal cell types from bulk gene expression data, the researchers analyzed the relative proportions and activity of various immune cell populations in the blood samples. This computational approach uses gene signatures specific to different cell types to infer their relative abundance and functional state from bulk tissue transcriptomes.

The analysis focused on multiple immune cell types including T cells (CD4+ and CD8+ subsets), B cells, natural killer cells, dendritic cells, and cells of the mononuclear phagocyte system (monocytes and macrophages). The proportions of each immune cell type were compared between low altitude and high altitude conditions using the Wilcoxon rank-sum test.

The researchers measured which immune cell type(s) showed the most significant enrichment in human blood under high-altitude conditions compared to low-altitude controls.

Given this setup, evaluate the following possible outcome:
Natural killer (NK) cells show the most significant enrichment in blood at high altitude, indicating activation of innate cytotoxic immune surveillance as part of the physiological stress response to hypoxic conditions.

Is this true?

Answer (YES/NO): NO